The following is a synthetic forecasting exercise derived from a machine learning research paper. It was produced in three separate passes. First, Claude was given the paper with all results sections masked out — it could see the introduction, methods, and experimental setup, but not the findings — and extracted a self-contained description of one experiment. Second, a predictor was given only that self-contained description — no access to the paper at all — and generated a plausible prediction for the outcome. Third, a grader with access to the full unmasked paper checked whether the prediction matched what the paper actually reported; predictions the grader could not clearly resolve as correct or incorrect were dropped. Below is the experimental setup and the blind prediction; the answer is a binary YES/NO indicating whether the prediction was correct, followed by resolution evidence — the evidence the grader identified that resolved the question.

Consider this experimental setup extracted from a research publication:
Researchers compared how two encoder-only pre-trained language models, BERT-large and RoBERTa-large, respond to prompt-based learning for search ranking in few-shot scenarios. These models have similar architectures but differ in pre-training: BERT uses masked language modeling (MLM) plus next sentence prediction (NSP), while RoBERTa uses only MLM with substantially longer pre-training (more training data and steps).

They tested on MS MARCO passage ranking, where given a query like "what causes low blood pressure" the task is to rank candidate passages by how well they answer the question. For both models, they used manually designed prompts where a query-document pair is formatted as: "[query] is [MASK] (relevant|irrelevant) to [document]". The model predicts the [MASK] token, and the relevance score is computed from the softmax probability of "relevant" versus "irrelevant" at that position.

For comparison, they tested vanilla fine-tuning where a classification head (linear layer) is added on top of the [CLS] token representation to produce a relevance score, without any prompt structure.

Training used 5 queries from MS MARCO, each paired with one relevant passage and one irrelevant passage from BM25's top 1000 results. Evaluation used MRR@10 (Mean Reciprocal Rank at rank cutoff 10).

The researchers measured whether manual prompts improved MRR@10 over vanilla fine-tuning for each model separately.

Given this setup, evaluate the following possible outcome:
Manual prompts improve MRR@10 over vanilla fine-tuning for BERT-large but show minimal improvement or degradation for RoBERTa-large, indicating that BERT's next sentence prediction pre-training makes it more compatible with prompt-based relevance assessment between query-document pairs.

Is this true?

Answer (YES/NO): NO